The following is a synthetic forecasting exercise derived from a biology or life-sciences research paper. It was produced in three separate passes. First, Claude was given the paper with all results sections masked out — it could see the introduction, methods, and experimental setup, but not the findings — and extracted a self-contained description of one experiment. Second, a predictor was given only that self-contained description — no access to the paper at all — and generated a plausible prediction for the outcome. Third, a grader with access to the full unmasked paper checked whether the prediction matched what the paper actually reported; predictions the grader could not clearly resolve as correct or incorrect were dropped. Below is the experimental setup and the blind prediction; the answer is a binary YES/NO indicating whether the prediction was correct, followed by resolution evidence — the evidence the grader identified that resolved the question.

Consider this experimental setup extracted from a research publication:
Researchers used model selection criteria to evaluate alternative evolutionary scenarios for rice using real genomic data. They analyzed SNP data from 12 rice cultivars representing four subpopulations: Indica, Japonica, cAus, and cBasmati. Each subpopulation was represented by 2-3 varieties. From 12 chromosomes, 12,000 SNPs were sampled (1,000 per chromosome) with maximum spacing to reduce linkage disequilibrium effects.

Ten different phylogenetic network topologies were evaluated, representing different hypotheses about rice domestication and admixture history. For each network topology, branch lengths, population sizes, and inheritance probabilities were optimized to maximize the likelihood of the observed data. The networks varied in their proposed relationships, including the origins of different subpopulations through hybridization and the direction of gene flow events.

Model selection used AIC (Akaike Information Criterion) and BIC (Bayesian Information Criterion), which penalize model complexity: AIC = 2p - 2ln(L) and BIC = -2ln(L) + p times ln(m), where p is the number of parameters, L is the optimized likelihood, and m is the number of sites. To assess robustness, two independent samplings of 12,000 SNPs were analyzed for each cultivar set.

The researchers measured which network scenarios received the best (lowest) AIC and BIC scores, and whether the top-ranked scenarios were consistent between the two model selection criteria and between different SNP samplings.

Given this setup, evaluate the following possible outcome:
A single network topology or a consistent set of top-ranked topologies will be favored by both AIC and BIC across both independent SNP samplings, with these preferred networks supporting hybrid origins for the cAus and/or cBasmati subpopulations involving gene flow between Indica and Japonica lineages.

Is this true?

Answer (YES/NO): YES